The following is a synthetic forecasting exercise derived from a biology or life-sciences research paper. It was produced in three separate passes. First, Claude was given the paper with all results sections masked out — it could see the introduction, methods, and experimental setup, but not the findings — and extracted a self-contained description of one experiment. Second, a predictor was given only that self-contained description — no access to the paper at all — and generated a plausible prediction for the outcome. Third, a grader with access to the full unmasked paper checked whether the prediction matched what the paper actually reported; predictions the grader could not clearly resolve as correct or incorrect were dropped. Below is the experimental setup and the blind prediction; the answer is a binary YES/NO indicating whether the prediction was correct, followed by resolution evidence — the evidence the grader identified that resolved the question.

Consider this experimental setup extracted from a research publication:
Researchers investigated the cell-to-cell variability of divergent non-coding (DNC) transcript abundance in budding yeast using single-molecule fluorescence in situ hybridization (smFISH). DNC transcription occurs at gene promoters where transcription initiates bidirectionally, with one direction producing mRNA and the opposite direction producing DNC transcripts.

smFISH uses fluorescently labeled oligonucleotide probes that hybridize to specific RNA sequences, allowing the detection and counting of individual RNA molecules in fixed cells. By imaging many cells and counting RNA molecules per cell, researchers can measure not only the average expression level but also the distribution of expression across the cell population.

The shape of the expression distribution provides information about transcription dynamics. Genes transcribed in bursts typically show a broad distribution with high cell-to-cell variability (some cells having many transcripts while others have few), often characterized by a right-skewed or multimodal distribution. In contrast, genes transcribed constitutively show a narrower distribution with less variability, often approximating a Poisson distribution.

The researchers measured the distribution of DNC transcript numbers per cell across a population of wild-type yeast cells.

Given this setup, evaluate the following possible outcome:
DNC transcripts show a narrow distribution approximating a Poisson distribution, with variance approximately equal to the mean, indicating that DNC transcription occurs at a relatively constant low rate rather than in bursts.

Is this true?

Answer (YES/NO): YES